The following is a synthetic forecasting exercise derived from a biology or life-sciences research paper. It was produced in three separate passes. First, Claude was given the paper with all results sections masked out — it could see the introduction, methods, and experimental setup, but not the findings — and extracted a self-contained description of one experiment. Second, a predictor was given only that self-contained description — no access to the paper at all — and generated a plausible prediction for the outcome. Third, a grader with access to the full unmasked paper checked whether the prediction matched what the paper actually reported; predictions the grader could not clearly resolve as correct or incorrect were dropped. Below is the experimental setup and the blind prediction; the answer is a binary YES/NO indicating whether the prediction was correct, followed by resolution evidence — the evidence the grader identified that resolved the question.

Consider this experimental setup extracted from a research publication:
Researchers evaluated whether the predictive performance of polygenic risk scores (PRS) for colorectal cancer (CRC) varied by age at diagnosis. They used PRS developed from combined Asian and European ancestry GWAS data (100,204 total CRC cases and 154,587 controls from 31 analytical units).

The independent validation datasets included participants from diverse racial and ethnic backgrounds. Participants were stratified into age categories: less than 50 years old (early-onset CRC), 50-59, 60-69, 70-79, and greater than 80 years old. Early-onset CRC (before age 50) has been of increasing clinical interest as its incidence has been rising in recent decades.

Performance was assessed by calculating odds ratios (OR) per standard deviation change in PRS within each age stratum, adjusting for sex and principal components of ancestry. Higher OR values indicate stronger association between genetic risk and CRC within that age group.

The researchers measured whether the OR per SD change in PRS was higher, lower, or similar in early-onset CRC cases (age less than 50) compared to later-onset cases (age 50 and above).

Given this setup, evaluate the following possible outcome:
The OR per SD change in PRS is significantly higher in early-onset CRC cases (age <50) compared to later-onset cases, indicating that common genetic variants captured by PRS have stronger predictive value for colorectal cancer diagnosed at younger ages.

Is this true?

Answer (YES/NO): YES